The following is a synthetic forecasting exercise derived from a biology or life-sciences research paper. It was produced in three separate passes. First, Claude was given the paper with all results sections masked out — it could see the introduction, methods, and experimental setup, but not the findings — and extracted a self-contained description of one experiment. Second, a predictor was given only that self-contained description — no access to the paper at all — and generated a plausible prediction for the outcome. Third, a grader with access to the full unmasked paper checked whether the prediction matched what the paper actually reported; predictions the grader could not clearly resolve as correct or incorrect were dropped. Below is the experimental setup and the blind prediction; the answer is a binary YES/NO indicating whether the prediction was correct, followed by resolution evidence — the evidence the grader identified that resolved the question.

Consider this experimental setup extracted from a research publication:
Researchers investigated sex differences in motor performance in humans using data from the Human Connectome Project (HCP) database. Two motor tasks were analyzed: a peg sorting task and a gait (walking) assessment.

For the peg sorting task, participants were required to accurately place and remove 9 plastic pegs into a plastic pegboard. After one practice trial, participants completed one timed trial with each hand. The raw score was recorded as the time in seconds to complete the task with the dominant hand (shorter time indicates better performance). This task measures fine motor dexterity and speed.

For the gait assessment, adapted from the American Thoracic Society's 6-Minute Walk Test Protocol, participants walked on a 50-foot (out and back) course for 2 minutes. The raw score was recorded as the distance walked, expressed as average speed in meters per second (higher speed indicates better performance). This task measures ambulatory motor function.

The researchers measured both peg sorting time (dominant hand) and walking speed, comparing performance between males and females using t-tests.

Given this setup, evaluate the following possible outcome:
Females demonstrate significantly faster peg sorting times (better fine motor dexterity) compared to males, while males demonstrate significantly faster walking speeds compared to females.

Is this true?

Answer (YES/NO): NO